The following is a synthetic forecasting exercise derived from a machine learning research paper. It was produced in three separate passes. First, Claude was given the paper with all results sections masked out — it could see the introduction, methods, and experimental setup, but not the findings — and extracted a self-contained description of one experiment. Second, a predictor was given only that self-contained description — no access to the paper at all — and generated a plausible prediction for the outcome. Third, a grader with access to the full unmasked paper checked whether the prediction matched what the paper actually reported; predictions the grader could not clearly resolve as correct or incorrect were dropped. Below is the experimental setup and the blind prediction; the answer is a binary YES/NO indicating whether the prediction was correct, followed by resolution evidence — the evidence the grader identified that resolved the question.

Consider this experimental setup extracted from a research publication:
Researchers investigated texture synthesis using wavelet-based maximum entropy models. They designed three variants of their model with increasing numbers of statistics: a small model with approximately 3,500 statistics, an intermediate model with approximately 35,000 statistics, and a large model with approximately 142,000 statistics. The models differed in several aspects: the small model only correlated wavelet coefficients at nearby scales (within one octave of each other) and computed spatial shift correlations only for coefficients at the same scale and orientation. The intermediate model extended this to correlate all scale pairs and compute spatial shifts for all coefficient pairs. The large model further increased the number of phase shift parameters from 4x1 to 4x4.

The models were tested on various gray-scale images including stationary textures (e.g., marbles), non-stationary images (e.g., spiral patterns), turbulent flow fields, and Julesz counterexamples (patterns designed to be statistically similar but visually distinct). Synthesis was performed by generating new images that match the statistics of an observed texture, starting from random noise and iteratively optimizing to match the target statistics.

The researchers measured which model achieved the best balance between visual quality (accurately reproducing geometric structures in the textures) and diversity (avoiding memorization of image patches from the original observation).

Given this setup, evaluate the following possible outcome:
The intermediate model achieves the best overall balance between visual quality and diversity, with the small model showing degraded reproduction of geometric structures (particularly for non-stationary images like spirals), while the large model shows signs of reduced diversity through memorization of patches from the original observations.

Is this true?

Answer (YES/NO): YES